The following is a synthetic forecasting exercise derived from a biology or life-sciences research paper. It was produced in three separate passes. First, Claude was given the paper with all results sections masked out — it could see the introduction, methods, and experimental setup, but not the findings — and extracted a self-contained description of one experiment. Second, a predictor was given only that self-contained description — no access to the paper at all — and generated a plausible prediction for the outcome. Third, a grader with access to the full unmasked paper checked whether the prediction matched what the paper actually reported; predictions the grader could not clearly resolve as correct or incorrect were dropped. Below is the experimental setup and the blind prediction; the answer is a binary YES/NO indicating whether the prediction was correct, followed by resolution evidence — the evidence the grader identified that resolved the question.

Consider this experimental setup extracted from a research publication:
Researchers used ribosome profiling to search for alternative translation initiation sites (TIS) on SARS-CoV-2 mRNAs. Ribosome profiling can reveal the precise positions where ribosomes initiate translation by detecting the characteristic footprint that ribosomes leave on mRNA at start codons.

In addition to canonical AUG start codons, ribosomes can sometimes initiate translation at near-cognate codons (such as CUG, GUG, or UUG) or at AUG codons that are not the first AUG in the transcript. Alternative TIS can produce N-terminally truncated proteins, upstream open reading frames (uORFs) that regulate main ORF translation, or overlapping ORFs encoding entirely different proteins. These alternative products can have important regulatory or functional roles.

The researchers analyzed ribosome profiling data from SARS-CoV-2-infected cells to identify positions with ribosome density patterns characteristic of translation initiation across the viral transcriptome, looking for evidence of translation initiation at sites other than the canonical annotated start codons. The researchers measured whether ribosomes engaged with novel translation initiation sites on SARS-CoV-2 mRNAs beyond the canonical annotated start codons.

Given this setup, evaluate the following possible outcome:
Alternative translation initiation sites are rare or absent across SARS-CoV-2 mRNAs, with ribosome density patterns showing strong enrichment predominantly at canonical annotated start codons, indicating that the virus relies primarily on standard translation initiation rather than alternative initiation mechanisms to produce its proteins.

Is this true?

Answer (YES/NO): NO